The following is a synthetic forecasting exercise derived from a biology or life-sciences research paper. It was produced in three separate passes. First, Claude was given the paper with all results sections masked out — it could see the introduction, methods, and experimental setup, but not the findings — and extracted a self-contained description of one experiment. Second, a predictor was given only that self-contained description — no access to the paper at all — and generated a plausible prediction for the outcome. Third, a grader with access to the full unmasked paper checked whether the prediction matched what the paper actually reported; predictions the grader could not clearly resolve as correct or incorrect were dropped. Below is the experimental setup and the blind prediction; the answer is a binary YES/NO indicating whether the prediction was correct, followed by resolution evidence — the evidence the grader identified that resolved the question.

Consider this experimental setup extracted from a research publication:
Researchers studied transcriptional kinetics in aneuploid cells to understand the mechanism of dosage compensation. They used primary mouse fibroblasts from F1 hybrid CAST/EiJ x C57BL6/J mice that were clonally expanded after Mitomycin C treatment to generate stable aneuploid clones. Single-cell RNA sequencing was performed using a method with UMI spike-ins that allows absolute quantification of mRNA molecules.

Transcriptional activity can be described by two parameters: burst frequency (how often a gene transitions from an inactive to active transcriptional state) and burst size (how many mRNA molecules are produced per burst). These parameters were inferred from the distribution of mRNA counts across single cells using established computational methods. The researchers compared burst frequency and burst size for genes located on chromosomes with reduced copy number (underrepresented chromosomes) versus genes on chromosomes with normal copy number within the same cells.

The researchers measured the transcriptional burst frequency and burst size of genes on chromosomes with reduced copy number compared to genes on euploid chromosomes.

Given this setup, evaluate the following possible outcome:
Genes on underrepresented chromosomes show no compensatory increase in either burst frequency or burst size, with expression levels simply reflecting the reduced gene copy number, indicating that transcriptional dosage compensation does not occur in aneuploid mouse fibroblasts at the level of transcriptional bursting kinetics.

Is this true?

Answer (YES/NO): NO